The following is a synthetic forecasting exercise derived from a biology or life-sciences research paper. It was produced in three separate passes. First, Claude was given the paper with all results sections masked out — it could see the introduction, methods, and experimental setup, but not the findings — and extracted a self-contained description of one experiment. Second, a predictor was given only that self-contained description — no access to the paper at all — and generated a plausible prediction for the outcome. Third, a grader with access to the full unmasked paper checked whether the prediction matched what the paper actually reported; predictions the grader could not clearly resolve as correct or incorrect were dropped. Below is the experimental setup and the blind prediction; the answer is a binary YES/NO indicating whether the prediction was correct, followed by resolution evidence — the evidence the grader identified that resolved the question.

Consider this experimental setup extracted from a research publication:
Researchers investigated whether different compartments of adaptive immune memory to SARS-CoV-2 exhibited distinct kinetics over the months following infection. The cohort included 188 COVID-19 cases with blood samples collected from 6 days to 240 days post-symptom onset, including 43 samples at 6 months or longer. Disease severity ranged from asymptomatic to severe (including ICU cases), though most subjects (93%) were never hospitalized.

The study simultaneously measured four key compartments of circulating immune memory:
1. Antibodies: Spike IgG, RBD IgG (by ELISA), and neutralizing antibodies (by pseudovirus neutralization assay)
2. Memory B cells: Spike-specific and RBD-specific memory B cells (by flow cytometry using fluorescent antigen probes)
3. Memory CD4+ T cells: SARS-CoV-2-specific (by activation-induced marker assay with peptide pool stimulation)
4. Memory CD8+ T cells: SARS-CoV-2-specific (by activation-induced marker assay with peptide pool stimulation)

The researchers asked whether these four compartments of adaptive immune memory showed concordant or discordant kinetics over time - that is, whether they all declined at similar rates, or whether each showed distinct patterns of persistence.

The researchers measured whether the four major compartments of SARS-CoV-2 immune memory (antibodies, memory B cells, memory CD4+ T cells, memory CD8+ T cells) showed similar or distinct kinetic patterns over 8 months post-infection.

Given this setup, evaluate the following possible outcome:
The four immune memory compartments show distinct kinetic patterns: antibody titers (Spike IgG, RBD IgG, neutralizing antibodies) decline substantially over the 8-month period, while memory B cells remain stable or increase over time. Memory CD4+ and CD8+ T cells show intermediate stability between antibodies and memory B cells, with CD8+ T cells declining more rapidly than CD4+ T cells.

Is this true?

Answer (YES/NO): NO